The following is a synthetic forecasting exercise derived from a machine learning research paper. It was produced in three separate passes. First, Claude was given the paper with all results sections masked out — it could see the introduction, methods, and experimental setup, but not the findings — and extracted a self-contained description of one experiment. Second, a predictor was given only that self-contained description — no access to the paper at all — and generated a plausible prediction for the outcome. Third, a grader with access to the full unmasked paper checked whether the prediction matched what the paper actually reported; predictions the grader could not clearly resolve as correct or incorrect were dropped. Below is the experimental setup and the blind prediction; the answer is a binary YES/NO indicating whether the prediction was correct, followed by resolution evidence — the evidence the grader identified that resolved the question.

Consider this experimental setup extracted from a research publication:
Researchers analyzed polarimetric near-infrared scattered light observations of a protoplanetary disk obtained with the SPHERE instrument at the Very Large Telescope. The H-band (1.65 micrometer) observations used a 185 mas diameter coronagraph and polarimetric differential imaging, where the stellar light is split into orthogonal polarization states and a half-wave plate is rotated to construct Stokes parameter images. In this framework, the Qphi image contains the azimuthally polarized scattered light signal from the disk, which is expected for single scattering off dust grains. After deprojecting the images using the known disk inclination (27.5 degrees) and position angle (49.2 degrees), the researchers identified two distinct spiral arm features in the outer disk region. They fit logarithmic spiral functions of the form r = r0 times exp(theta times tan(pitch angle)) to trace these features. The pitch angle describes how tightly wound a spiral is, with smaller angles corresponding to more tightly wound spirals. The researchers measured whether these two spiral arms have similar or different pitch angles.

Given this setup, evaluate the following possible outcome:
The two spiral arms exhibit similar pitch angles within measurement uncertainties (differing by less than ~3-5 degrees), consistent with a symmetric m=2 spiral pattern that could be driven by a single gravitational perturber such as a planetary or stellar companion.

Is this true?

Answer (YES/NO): YES